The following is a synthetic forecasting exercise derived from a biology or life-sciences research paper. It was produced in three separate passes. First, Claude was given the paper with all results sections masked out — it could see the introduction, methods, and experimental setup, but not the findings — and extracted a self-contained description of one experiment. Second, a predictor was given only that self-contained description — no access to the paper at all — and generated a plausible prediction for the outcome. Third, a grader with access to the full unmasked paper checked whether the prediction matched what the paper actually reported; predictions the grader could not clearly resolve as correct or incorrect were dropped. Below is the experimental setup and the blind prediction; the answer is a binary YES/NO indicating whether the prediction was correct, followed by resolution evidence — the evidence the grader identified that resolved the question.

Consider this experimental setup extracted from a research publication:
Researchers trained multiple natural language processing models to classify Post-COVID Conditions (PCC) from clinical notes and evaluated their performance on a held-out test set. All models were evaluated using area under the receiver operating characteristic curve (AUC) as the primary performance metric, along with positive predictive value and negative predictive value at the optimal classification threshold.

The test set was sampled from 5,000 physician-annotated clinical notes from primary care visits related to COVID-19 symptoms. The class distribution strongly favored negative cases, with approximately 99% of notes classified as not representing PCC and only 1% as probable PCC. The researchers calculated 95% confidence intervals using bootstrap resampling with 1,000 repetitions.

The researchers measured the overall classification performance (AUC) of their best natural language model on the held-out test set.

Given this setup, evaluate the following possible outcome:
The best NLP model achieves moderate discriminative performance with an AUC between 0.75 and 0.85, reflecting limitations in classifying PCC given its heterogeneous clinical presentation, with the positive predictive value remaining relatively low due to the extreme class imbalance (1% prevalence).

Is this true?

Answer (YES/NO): YES